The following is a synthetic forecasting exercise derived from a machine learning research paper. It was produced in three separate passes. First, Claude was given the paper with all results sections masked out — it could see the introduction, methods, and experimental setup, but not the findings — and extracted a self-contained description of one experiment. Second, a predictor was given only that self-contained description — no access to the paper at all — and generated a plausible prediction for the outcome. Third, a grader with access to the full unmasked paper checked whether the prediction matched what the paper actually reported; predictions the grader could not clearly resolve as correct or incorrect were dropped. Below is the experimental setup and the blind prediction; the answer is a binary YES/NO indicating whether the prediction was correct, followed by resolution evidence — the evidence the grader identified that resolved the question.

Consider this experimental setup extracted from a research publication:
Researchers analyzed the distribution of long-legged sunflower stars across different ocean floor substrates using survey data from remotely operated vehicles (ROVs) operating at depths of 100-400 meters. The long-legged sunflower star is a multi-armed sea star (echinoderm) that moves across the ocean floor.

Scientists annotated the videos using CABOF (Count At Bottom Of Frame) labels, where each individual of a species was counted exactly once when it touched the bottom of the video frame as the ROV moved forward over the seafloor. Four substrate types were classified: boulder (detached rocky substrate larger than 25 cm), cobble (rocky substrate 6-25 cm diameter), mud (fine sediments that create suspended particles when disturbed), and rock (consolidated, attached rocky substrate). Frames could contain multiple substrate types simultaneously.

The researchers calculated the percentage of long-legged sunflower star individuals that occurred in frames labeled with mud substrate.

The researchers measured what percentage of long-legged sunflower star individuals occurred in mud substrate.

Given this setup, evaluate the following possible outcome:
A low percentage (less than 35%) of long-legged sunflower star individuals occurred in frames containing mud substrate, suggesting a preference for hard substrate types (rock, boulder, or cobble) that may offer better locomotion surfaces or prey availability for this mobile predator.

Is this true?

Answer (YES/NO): NO